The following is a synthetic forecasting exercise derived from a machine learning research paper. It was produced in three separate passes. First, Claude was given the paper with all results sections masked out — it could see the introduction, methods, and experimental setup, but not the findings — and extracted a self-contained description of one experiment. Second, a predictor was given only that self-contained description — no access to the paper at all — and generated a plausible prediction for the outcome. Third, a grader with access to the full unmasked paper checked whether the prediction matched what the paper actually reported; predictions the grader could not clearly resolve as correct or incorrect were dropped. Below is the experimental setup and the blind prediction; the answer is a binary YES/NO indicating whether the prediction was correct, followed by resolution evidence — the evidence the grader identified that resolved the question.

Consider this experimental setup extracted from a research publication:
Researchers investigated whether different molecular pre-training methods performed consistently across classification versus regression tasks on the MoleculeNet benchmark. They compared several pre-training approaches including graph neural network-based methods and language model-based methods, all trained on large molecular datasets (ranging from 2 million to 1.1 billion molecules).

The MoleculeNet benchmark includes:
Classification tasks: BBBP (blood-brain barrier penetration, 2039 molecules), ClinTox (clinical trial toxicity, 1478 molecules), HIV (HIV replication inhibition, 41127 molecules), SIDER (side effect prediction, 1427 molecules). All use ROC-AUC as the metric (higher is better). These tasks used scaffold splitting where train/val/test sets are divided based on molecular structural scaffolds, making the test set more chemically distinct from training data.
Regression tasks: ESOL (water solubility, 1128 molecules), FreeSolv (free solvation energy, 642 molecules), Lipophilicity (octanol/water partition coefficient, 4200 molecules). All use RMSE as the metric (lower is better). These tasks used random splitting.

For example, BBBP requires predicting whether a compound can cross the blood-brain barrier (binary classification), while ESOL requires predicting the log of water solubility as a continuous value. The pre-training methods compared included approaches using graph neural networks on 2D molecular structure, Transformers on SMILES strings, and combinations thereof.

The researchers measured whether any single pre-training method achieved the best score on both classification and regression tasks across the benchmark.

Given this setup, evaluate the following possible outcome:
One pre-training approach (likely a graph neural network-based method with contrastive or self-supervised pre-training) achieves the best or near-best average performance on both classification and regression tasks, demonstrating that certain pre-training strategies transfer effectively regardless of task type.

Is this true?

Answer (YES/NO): NO